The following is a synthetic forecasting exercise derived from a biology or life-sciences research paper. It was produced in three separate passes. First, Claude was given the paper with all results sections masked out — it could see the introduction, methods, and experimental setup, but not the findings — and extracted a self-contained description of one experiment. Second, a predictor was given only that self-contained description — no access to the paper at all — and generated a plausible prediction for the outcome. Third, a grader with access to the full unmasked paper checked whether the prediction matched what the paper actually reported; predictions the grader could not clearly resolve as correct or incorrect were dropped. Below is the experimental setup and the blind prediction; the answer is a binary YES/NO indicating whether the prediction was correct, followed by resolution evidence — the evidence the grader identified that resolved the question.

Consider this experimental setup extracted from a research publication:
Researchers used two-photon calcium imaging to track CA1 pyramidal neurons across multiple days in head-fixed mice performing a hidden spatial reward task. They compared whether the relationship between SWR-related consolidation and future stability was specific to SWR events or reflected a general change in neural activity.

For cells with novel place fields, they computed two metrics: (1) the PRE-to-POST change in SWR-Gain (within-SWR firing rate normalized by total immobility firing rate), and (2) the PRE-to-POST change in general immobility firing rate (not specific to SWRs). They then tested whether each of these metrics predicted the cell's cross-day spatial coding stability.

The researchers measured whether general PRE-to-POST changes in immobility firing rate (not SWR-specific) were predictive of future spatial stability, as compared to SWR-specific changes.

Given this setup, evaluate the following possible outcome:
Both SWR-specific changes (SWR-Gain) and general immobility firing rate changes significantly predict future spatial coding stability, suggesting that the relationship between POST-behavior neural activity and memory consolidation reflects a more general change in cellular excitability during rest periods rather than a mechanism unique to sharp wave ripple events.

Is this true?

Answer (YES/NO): NO